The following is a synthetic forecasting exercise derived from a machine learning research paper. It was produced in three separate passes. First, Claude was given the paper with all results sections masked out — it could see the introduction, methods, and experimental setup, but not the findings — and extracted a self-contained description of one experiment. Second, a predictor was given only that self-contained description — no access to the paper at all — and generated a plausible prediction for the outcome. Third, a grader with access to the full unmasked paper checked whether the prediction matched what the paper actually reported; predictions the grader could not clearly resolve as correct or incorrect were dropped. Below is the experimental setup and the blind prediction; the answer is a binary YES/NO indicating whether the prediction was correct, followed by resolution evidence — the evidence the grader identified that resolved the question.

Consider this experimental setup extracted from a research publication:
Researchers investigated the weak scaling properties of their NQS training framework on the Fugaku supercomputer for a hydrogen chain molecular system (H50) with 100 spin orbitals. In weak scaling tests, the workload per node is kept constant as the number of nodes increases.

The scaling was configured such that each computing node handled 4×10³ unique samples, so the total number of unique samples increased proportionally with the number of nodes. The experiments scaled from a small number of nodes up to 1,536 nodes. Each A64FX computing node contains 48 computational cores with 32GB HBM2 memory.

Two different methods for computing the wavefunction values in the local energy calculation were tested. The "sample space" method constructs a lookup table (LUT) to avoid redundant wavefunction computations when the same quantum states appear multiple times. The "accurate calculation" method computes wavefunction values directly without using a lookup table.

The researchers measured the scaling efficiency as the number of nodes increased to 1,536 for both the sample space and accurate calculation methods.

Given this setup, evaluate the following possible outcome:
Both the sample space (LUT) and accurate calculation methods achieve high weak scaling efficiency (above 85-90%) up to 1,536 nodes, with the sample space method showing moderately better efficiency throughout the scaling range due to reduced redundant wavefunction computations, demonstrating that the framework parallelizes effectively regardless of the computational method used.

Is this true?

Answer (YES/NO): NO